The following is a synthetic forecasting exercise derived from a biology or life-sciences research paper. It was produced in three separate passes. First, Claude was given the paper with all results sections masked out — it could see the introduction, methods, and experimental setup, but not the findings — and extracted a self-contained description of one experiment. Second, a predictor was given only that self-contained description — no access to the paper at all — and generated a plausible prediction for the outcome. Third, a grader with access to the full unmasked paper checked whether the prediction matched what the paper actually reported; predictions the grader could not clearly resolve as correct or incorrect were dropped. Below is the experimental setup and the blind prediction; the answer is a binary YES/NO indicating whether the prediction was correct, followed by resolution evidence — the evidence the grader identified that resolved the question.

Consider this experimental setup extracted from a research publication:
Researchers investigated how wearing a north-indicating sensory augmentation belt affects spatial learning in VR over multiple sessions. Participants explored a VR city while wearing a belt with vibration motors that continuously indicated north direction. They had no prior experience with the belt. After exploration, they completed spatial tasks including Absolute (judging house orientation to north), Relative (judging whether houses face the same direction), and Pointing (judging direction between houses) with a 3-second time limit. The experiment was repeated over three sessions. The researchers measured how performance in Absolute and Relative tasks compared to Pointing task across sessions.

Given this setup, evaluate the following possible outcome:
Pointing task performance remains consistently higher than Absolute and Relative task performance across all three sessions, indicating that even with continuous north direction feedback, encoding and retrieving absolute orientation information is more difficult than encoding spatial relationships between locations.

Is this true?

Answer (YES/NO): NO